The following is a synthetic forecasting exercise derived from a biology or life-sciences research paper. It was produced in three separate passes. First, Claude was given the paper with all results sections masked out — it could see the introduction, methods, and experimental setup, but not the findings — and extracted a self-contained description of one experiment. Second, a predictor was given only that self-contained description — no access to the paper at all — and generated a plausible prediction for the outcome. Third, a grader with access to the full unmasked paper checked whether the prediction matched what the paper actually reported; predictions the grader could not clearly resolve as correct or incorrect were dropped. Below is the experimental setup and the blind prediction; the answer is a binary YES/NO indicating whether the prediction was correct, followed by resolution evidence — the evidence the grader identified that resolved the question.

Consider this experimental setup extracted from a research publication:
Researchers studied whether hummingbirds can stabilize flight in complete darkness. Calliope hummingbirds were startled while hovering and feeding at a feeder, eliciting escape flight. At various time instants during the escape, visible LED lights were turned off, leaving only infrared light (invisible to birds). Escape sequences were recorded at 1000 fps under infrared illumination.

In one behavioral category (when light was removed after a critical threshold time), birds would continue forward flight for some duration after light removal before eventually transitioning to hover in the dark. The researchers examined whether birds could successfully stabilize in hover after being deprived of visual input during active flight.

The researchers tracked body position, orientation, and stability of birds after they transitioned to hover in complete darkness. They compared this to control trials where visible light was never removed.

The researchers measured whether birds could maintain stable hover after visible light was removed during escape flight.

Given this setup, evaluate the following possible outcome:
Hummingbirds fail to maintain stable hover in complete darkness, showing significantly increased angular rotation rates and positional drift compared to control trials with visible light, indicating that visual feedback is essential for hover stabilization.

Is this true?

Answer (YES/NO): NO